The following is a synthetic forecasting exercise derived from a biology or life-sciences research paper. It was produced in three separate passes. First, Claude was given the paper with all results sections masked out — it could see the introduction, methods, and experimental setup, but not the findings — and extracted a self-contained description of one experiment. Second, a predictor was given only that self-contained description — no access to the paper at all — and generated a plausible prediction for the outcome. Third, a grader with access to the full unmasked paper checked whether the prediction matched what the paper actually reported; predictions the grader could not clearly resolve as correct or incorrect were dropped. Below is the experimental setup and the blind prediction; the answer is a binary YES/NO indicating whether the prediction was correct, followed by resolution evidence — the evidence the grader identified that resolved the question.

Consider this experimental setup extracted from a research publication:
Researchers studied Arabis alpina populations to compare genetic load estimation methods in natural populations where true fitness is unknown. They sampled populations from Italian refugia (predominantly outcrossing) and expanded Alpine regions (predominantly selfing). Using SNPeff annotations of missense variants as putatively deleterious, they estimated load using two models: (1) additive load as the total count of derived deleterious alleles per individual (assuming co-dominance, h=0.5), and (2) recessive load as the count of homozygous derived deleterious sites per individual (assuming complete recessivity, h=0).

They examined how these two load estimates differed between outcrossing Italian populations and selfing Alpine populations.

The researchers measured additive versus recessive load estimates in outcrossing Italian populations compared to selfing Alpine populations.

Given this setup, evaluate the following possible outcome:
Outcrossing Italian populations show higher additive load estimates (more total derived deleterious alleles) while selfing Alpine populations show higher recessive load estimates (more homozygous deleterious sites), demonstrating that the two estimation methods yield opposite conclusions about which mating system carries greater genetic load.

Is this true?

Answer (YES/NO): YES